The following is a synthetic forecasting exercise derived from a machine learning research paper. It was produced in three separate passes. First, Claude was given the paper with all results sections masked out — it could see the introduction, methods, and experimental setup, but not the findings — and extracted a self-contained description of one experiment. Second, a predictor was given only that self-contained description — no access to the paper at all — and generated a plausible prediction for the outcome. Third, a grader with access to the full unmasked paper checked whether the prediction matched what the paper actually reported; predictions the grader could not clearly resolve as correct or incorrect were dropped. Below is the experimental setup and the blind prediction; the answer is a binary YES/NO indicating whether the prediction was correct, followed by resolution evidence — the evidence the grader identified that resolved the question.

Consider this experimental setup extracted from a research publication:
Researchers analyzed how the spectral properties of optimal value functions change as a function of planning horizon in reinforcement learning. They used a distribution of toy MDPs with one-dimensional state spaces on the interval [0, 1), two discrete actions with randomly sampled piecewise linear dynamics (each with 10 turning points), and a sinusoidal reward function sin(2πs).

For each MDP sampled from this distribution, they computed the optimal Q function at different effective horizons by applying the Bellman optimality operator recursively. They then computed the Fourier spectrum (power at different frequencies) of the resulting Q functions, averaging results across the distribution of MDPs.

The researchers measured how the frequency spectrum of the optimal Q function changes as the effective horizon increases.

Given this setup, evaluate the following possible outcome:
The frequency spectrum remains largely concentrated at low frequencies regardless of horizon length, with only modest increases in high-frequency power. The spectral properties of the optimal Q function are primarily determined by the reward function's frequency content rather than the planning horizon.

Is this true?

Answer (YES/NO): NO